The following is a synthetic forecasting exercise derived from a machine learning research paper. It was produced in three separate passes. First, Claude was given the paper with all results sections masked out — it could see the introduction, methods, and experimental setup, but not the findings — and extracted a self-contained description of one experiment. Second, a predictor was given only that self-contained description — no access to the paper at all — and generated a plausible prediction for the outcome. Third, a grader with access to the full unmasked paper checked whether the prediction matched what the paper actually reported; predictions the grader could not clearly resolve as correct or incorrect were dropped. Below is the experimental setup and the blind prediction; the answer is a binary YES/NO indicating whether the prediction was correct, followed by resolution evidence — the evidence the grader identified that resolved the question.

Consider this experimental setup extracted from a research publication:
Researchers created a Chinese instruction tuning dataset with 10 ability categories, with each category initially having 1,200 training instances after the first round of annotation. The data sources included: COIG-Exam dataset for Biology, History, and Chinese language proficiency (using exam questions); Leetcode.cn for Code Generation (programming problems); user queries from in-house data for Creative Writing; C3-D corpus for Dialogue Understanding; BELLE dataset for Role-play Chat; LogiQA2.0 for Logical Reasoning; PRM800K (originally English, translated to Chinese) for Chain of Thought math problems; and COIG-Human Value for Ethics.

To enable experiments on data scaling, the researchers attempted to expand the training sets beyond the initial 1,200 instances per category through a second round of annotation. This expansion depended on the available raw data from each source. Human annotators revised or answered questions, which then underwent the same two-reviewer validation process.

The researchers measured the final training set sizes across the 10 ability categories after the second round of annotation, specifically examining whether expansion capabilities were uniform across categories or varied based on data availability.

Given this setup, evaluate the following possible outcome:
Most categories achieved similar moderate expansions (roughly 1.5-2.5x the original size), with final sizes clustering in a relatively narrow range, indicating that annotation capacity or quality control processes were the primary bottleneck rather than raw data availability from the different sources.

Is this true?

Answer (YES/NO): NO